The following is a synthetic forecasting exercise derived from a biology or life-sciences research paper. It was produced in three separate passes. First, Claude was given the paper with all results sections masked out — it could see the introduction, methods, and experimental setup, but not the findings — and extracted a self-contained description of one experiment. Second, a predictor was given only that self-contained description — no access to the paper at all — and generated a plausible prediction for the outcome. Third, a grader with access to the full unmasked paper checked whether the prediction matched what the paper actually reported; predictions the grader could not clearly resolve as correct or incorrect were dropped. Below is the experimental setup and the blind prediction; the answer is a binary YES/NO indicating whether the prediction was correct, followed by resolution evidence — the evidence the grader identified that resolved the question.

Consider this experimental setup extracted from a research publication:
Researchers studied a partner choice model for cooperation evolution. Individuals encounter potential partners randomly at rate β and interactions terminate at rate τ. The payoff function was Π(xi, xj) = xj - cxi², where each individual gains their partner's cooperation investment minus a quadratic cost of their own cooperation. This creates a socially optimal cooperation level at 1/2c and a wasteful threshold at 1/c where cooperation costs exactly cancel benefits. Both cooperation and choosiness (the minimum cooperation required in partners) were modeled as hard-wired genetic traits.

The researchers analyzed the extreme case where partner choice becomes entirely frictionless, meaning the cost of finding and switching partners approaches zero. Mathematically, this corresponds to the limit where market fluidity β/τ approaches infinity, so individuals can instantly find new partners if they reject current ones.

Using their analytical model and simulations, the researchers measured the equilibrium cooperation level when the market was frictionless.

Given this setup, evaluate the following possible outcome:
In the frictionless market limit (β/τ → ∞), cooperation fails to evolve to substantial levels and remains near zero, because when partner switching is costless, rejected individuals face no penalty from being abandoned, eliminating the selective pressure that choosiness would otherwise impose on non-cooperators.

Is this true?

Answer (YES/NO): NO